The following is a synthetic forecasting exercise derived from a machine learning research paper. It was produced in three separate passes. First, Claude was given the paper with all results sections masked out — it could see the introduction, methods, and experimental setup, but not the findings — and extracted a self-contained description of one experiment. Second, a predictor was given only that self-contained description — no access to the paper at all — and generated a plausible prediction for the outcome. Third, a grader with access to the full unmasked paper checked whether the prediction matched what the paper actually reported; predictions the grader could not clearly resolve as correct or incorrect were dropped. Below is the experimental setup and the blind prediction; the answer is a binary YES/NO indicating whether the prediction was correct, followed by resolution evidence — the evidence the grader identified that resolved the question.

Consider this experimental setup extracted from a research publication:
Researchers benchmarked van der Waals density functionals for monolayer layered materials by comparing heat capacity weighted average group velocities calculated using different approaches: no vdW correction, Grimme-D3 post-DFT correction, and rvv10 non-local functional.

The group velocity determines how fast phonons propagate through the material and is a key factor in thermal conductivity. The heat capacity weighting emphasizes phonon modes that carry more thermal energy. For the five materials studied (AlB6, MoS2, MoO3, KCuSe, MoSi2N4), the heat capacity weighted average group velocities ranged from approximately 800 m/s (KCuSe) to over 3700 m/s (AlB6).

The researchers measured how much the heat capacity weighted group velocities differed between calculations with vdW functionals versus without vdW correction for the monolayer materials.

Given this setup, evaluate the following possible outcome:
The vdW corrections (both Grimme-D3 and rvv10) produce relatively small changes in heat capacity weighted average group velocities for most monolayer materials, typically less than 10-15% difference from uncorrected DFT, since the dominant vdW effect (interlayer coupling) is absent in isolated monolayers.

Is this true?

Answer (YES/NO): YES